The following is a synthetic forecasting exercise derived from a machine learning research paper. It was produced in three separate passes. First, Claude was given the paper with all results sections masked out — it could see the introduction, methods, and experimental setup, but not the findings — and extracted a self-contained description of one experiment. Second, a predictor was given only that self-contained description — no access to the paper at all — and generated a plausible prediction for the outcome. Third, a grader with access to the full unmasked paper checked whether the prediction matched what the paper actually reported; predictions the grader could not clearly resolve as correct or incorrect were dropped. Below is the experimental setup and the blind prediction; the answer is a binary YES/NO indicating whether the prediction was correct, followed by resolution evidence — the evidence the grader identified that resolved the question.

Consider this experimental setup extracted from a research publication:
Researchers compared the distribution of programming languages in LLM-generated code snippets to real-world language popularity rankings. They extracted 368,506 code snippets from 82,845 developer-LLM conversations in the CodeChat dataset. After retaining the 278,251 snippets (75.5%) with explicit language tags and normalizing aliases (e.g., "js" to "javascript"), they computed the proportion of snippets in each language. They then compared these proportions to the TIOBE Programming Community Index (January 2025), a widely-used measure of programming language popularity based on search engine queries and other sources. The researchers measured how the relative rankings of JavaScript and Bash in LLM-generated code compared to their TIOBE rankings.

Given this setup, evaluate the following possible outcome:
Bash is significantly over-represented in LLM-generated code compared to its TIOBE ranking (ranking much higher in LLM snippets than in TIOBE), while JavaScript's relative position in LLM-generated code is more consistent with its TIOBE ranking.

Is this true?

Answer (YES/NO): NO